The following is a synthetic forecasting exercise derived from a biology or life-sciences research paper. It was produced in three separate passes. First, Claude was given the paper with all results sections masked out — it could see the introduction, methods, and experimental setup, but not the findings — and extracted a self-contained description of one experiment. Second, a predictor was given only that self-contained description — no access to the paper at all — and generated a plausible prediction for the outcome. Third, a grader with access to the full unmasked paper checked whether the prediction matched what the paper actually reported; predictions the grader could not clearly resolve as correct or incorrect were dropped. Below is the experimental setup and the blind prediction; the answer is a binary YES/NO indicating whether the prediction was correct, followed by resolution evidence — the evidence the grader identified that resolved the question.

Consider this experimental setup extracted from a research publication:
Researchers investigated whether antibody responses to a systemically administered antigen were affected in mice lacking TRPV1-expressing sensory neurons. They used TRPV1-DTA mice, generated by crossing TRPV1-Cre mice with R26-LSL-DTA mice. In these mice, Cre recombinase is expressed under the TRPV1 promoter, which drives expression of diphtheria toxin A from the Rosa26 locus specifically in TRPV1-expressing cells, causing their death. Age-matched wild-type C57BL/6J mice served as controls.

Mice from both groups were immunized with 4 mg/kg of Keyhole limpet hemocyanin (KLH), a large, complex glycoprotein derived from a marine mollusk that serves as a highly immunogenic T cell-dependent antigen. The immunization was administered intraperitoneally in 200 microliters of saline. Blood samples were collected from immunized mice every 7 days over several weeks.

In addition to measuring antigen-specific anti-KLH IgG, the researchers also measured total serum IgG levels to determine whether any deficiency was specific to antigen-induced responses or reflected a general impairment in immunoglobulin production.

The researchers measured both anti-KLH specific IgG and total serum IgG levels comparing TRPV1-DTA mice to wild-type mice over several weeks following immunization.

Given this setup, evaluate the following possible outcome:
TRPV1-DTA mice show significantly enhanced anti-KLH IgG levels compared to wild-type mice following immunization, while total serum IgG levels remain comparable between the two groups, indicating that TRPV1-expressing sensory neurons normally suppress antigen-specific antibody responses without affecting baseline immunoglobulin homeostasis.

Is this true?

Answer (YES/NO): NO